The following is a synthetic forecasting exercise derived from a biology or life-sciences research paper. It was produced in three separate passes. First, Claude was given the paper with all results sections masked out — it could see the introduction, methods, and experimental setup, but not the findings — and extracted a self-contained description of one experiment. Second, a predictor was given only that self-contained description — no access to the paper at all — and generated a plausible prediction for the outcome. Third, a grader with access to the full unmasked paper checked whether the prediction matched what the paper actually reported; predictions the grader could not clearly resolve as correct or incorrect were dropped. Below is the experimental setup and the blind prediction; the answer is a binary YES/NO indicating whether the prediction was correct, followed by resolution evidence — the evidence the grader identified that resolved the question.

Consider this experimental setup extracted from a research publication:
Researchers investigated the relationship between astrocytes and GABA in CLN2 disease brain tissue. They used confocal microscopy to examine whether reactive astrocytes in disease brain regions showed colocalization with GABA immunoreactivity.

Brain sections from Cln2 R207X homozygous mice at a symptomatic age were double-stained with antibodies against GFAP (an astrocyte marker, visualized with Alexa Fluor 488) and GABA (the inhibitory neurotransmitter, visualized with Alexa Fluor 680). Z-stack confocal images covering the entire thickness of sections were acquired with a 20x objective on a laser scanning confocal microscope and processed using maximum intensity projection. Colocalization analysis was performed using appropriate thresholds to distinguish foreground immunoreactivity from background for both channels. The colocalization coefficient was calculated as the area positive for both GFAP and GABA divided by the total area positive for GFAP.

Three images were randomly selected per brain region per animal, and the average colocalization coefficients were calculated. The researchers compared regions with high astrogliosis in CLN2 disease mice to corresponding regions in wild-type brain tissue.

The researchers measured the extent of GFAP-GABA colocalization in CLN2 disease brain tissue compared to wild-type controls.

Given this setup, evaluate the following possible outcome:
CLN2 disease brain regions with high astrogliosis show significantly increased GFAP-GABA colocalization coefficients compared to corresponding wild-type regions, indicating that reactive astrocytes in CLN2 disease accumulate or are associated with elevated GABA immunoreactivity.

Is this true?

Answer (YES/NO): YES